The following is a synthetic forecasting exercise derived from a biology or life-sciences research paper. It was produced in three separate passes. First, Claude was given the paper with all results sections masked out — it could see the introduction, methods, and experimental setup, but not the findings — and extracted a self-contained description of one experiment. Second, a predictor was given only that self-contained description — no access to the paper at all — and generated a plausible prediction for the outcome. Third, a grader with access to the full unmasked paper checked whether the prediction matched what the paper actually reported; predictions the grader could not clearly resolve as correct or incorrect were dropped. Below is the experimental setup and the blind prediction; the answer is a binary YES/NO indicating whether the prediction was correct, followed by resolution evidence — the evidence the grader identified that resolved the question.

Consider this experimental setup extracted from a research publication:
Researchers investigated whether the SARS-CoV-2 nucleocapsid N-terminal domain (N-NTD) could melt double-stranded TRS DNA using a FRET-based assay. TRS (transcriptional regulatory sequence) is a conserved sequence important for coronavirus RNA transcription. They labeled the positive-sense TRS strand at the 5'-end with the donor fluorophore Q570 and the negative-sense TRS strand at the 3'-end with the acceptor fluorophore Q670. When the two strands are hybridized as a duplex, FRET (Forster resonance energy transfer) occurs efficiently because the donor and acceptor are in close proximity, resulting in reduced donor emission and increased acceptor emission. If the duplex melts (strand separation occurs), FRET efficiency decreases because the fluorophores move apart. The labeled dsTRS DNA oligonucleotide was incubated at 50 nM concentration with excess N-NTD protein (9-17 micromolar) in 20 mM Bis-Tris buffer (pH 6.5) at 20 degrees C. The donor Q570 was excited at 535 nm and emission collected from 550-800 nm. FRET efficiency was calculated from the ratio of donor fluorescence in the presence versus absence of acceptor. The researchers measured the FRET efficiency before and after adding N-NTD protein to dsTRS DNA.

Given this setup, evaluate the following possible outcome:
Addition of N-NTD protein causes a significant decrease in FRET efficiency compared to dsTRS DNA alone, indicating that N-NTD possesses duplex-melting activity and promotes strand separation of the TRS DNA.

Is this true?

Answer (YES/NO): YES